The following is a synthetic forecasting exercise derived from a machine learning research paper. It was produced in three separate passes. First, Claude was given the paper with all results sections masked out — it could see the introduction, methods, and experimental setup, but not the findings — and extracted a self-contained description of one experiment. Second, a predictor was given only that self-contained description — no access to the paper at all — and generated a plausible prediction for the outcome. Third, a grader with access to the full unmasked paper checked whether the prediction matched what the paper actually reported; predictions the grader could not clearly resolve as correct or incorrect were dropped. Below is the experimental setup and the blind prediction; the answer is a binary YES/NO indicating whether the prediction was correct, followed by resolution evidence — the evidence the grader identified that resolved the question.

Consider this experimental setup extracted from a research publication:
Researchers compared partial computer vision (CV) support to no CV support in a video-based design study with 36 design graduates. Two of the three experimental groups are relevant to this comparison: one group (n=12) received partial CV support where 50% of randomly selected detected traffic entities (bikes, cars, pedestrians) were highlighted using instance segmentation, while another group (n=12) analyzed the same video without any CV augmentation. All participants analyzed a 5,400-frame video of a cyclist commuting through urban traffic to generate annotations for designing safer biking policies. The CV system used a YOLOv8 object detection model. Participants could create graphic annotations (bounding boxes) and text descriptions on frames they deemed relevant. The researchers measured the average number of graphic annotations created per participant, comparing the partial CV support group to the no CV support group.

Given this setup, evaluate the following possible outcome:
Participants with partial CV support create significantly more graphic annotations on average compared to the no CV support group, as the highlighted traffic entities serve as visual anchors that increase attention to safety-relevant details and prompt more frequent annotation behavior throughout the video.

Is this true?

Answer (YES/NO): YES